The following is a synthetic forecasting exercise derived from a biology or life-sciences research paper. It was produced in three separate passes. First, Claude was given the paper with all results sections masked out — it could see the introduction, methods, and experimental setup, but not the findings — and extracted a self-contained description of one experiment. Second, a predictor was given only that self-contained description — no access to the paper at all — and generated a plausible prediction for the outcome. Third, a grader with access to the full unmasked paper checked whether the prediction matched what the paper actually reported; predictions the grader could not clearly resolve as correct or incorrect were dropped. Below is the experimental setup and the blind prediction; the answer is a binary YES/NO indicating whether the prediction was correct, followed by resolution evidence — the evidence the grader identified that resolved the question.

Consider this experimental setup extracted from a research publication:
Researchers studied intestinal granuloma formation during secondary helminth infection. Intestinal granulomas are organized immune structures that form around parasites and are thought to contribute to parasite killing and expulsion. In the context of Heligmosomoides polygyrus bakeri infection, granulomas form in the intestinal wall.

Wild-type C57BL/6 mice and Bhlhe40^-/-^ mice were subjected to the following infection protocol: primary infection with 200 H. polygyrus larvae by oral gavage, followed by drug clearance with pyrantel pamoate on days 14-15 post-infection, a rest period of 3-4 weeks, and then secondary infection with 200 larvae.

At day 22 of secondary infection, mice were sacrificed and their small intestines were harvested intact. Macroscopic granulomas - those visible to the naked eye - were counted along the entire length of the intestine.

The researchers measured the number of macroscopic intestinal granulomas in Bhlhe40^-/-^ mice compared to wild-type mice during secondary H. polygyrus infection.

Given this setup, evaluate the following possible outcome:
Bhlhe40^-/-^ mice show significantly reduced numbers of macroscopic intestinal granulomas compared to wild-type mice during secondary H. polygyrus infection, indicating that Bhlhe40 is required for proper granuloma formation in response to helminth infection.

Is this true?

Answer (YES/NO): YES